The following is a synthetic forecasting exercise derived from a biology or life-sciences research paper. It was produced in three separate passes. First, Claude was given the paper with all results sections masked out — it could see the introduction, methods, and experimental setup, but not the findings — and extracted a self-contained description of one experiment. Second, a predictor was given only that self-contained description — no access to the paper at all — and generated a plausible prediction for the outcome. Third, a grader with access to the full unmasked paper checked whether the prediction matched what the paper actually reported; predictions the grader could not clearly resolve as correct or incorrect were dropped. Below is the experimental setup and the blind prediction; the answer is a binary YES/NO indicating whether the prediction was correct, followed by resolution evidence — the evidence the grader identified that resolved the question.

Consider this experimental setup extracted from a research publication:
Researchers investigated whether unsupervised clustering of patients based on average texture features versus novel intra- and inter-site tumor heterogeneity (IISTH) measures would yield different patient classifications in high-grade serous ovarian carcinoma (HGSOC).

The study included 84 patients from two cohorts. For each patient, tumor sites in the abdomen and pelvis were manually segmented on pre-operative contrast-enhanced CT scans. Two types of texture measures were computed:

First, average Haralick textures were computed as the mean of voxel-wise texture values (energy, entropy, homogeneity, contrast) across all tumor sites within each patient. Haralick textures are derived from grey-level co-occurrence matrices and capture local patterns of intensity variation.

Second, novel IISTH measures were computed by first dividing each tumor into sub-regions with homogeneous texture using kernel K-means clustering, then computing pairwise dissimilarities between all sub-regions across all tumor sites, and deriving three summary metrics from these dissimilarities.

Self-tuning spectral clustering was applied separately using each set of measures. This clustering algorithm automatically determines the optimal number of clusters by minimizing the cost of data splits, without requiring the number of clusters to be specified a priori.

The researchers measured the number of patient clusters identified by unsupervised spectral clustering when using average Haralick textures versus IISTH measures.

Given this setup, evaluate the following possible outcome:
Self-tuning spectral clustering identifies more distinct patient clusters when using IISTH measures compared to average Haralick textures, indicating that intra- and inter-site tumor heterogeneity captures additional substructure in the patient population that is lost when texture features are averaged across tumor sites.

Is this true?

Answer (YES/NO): YES